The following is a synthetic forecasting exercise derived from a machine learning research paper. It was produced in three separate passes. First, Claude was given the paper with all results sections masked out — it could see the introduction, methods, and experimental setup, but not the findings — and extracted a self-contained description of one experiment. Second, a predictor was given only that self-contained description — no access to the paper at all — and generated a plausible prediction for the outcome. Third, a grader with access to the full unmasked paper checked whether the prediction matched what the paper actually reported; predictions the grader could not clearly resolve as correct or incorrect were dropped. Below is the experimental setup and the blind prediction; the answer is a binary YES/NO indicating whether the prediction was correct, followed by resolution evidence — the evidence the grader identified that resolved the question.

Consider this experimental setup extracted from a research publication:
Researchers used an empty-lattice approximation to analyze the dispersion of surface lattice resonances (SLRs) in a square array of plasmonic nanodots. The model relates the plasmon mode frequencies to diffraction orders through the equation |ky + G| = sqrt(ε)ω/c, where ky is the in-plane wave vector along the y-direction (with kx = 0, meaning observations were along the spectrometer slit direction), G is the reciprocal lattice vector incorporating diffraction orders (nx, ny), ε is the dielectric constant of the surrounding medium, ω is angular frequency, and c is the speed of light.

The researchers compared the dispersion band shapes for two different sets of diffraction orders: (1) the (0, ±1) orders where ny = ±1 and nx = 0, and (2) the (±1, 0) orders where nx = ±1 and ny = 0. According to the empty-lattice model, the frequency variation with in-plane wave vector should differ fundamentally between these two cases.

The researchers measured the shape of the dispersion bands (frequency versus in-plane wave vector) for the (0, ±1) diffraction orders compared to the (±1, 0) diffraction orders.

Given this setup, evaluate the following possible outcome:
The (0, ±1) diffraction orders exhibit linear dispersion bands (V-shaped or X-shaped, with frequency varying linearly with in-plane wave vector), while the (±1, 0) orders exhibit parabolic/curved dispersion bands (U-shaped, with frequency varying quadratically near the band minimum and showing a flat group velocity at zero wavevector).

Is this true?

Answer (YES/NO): YES